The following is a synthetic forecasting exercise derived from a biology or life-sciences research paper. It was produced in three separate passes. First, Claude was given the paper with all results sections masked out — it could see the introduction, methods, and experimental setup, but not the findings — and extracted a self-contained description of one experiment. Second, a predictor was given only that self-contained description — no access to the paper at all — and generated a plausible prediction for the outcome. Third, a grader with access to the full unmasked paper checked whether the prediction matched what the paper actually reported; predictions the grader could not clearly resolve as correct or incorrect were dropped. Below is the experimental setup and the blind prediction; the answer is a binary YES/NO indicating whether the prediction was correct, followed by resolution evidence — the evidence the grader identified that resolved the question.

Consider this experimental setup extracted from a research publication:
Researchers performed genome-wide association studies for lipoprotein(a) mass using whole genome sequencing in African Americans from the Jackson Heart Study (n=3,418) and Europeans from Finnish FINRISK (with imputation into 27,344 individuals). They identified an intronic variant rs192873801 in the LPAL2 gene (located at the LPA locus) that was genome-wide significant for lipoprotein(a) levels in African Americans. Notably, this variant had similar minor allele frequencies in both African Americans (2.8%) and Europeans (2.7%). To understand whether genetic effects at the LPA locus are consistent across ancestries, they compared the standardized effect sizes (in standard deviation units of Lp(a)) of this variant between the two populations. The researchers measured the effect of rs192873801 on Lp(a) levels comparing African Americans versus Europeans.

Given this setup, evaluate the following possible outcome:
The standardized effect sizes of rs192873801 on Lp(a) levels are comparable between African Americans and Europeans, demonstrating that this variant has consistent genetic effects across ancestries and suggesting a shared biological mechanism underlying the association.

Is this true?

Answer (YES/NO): NO